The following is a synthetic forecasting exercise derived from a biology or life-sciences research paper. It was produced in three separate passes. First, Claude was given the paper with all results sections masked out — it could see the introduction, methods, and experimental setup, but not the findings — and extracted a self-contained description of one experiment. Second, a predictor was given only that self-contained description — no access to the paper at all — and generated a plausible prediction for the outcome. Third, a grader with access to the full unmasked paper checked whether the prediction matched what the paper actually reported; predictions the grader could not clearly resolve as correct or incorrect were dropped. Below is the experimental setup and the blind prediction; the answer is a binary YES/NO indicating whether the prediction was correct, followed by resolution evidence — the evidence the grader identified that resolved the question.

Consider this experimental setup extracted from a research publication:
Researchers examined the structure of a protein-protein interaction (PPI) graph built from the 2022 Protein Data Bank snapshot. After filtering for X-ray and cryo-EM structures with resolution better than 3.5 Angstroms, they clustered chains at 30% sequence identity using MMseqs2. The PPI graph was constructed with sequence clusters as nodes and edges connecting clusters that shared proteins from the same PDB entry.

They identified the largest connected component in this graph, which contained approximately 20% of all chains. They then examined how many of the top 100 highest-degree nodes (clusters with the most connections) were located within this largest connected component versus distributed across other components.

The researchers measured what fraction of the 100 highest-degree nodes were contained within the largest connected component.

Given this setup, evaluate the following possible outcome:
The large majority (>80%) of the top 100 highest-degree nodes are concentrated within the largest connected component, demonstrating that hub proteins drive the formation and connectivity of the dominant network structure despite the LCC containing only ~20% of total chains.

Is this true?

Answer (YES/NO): YES